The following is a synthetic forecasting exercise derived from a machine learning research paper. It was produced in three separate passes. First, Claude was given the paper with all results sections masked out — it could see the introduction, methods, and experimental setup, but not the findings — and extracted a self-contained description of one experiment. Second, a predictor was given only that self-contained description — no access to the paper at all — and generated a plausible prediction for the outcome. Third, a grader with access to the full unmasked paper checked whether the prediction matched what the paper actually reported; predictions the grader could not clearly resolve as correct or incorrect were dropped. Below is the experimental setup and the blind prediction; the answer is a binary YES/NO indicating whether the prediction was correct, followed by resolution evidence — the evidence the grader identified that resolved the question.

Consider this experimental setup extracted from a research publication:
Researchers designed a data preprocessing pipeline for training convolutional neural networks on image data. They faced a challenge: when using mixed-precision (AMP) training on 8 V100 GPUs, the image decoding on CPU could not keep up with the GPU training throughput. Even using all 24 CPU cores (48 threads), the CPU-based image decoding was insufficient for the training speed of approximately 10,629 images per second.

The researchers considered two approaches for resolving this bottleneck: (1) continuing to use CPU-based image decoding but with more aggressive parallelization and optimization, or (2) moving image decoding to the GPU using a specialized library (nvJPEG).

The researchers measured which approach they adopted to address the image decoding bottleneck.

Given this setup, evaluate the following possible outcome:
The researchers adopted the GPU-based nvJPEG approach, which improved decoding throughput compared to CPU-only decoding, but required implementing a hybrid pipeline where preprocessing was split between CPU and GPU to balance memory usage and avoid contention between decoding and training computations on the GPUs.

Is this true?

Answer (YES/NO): NO